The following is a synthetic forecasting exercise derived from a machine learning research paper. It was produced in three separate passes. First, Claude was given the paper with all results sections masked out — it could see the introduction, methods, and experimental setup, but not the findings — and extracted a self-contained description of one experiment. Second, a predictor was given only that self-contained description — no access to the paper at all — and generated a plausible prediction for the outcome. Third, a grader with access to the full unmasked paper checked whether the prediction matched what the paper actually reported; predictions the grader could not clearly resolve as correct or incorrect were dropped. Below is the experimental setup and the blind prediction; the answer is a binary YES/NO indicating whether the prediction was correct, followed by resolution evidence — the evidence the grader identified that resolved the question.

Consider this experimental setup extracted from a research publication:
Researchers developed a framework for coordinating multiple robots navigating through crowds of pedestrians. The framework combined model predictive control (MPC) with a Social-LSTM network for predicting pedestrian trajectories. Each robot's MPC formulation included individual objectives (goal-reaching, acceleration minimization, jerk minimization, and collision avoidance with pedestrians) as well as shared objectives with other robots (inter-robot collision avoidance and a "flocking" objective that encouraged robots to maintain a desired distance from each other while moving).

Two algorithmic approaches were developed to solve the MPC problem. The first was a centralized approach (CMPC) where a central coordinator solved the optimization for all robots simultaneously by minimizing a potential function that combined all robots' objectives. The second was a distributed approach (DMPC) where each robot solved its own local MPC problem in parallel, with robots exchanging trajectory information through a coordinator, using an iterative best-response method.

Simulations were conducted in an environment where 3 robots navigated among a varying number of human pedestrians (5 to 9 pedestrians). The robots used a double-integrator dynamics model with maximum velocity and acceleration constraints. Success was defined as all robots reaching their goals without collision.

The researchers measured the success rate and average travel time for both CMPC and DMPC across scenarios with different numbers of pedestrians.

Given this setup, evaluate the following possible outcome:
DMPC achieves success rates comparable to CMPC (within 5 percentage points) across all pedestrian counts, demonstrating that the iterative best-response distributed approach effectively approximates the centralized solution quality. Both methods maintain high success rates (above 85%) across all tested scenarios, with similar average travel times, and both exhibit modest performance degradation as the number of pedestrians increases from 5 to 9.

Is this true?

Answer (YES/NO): NO